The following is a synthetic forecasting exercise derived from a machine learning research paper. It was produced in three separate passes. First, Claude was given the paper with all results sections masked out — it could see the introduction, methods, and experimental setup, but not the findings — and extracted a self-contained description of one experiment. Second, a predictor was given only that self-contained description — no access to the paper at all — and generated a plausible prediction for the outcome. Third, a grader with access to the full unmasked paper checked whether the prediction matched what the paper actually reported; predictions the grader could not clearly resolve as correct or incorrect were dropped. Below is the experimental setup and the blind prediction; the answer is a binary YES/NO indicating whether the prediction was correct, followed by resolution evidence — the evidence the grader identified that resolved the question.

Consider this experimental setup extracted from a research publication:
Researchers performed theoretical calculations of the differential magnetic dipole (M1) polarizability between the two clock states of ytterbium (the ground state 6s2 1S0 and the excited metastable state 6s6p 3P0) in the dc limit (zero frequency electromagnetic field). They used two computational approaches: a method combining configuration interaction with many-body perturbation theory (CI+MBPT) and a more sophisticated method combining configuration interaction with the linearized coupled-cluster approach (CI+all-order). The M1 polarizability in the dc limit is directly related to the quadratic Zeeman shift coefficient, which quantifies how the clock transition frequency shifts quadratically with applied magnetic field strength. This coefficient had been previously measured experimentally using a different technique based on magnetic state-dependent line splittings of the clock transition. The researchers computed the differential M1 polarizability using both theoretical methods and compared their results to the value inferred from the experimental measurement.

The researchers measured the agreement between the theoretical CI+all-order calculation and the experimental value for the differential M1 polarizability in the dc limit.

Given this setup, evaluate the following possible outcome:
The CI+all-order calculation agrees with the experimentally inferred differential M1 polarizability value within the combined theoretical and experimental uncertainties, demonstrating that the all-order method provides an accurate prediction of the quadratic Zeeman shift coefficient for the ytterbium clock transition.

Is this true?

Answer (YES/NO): YES